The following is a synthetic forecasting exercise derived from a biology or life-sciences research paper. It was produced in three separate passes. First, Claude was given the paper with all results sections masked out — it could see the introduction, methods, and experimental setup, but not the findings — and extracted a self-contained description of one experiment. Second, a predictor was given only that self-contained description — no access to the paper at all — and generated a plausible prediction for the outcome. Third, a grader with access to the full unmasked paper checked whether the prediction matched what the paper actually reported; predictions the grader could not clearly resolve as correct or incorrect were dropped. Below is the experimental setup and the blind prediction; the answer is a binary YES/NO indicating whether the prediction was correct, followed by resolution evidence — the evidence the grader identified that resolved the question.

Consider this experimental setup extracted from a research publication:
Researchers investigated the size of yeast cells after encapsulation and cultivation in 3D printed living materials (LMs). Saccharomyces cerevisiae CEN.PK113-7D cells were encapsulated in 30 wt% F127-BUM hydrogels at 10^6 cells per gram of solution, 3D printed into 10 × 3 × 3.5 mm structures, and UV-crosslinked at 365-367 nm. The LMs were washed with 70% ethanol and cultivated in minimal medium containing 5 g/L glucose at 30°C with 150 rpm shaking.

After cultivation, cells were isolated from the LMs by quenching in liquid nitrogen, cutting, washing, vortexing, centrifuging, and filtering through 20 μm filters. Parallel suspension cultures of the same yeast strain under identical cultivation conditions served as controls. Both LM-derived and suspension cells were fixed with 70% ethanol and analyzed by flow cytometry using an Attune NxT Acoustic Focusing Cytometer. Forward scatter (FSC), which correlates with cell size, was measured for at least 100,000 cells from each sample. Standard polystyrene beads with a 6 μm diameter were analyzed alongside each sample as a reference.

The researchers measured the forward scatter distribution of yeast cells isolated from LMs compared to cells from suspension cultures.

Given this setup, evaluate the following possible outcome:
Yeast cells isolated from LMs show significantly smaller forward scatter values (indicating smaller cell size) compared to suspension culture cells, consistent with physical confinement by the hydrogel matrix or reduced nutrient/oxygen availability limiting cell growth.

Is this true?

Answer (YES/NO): YES